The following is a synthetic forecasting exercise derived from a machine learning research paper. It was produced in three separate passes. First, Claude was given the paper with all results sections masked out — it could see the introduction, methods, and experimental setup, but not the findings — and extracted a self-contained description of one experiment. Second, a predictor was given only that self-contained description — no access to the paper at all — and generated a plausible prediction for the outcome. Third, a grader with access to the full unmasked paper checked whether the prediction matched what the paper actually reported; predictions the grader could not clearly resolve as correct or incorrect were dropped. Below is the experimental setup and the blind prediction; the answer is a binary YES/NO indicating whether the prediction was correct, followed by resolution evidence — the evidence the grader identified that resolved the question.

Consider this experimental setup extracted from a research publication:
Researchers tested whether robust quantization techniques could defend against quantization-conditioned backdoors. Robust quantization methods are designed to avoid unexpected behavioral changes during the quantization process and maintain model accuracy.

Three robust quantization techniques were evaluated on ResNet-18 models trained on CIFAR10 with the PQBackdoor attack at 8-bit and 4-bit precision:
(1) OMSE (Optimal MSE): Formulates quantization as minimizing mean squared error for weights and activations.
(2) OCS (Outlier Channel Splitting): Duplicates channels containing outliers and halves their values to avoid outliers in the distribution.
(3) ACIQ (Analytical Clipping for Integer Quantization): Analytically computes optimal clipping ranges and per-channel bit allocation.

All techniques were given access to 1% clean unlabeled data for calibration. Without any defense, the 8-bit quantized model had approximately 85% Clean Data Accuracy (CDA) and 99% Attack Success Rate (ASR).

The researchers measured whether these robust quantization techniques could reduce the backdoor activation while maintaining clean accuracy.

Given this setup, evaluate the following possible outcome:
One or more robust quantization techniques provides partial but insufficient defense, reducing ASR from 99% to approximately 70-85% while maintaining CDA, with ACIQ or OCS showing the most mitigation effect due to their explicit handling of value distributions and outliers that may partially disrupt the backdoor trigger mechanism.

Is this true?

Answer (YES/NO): NO